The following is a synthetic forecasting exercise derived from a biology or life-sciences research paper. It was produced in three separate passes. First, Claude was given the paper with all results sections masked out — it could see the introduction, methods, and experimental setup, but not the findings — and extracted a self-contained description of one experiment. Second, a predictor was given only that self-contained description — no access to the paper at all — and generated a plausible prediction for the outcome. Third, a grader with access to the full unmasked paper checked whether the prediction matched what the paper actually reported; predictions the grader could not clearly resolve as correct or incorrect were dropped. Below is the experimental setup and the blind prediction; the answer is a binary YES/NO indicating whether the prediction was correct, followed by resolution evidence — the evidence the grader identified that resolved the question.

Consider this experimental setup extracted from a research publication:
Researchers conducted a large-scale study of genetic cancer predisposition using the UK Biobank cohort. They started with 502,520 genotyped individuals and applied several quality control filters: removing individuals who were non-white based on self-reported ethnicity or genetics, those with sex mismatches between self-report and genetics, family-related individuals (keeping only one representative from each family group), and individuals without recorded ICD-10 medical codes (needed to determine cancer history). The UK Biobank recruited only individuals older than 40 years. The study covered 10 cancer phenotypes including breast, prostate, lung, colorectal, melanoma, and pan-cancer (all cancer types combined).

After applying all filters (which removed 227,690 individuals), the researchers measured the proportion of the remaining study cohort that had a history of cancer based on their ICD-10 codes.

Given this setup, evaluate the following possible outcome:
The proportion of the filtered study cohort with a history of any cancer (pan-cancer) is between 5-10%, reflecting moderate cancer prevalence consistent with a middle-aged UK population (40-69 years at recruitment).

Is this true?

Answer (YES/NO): NO